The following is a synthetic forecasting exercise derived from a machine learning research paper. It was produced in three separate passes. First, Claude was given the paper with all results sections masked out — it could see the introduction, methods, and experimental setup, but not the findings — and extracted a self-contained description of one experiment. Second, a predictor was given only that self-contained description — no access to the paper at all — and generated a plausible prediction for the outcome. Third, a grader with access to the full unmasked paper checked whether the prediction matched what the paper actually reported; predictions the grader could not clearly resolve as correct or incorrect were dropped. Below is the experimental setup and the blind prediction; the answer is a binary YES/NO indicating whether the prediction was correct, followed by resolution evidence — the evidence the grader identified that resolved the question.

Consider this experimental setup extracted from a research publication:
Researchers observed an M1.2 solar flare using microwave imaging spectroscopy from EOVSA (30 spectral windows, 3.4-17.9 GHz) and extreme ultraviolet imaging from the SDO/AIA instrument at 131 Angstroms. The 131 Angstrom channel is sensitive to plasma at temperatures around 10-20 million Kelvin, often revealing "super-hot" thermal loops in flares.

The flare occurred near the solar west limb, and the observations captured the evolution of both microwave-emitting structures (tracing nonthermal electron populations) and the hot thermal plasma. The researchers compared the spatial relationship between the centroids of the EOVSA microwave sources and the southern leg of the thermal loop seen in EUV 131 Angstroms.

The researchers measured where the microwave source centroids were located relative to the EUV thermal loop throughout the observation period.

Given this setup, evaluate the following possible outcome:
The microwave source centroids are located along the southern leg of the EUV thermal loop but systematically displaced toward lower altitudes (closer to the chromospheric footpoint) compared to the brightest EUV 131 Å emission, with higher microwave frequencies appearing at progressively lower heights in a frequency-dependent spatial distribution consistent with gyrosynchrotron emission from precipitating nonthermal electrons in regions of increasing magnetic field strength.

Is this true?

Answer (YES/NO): NO